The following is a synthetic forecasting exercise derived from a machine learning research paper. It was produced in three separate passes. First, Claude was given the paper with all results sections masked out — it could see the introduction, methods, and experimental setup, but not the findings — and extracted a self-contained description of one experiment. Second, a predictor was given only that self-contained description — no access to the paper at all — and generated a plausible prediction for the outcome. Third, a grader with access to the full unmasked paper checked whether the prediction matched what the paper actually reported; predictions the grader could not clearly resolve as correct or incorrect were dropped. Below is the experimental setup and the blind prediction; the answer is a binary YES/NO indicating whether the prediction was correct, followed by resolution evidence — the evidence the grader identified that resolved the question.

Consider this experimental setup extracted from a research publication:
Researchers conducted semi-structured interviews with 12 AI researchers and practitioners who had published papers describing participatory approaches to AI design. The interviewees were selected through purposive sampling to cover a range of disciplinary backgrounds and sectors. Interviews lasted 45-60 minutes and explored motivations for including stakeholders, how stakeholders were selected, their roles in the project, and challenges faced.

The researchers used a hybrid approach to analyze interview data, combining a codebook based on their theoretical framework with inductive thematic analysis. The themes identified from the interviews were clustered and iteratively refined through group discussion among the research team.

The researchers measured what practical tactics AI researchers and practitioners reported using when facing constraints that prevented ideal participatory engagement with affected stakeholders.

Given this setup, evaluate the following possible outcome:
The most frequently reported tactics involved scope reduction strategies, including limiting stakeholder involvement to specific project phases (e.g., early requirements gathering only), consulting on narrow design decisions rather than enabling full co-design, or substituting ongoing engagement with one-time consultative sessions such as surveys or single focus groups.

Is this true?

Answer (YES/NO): NO